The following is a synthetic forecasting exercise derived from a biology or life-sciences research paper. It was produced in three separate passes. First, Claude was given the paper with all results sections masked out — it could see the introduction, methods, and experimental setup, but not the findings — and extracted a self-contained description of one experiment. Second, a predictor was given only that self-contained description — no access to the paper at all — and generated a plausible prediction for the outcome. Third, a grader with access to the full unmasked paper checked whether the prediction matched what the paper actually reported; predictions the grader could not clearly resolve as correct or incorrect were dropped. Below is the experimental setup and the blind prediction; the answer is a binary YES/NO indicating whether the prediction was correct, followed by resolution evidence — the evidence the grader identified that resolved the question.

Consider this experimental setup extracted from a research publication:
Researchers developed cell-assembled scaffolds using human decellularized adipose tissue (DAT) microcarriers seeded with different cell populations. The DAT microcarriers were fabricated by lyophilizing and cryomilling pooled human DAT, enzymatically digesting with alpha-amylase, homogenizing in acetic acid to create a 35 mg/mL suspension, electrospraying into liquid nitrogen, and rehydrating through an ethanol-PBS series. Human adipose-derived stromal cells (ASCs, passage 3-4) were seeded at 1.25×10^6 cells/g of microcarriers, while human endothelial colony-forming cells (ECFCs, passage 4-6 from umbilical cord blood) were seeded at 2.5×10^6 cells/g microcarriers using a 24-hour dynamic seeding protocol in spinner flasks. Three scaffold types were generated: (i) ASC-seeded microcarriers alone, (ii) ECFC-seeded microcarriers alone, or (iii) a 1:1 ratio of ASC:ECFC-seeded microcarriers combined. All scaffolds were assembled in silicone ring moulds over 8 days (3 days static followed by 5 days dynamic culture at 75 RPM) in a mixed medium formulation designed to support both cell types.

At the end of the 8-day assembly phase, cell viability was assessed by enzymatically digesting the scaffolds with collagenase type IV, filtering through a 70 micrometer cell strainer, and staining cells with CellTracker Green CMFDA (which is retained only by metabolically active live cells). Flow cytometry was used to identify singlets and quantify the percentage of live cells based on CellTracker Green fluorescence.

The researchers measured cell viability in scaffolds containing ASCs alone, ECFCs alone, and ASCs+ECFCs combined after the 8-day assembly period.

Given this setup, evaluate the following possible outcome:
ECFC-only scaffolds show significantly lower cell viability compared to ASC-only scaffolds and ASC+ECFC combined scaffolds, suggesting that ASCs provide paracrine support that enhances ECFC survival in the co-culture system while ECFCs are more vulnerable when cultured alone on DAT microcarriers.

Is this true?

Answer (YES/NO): YES